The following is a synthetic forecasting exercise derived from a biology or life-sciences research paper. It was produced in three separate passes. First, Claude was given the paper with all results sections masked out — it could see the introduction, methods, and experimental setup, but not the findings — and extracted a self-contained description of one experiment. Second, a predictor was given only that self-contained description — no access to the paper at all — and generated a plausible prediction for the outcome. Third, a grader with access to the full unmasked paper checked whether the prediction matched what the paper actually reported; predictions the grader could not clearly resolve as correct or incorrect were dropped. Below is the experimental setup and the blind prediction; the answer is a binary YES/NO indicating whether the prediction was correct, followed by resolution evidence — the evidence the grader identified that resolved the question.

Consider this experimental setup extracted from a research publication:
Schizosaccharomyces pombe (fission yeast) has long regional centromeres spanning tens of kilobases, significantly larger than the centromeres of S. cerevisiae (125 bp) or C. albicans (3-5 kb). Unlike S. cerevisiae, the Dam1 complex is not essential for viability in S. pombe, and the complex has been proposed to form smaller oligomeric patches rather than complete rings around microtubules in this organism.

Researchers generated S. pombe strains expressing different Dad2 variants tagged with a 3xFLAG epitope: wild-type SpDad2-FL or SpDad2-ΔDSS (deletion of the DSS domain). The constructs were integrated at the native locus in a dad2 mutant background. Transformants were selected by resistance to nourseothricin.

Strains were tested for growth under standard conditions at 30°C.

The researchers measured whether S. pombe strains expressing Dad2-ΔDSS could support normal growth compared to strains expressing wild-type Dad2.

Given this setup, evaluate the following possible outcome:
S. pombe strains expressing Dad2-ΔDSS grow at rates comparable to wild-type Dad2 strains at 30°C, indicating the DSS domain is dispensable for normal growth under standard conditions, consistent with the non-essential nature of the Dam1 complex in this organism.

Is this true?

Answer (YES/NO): YES